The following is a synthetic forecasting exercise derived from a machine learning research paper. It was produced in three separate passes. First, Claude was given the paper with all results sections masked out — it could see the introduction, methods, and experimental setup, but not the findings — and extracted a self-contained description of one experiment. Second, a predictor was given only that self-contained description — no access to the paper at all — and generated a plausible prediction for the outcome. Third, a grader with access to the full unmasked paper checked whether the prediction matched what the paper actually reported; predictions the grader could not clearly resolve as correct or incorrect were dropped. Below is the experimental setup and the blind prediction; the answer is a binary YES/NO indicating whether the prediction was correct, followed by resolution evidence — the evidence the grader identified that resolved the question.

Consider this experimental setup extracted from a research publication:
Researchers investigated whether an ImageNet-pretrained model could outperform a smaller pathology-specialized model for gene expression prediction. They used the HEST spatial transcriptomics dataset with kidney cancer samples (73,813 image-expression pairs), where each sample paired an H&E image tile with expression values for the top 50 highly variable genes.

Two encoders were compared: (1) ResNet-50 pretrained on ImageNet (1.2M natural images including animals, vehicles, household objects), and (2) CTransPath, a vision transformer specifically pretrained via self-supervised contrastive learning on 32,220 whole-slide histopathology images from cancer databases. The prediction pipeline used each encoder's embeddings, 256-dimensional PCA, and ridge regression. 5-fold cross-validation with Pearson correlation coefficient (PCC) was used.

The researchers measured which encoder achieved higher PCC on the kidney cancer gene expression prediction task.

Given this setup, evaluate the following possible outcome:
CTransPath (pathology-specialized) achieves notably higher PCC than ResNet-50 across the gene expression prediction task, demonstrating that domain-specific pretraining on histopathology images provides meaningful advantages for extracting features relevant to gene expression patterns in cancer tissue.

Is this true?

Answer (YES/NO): NO